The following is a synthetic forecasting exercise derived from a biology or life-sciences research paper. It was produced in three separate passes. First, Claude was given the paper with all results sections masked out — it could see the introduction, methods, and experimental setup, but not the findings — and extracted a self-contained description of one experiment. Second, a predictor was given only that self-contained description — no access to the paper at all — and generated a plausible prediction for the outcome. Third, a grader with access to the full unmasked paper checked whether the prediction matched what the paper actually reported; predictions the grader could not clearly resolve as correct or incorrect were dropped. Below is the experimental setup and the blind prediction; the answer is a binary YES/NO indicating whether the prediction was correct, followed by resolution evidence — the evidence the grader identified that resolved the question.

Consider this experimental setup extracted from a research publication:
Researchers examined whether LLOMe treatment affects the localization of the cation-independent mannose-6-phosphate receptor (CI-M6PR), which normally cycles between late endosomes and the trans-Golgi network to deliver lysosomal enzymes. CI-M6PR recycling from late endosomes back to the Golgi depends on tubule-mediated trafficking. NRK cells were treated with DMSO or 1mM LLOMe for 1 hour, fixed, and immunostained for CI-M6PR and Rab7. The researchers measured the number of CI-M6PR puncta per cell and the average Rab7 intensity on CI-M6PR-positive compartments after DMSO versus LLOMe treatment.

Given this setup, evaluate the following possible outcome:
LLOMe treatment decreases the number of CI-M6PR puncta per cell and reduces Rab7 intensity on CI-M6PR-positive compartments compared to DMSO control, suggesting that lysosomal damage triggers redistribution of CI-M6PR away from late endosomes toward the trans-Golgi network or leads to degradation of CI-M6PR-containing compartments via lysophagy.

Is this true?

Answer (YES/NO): NO